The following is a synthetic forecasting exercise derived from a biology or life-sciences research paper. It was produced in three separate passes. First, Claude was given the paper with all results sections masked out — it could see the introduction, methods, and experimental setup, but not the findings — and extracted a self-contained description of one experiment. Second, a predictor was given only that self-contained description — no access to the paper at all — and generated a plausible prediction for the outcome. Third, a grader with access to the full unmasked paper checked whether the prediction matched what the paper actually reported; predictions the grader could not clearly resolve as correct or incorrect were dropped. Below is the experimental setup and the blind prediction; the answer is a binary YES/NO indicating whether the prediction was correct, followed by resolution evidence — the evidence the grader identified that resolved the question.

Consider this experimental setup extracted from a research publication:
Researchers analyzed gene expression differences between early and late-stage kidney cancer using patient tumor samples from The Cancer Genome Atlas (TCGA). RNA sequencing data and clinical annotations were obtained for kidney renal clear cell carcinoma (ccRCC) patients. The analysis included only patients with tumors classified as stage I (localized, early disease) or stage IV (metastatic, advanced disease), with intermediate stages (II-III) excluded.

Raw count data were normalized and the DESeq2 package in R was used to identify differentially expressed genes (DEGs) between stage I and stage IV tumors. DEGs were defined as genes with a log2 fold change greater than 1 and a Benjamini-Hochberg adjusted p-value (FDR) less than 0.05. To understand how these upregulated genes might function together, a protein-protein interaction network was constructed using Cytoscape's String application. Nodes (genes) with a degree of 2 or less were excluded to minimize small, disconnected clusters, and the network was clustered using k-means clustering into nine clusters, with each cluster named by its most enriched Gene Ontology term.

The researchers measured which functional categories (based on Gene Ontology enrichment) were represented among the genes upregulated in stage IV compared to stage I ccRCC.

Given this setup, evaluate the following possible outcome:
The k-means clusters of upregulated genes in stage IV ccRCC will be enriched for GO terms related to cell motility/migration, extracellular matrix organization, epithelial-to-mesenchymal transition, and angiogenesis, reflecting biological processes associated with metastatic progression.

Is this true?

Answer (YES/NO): NO